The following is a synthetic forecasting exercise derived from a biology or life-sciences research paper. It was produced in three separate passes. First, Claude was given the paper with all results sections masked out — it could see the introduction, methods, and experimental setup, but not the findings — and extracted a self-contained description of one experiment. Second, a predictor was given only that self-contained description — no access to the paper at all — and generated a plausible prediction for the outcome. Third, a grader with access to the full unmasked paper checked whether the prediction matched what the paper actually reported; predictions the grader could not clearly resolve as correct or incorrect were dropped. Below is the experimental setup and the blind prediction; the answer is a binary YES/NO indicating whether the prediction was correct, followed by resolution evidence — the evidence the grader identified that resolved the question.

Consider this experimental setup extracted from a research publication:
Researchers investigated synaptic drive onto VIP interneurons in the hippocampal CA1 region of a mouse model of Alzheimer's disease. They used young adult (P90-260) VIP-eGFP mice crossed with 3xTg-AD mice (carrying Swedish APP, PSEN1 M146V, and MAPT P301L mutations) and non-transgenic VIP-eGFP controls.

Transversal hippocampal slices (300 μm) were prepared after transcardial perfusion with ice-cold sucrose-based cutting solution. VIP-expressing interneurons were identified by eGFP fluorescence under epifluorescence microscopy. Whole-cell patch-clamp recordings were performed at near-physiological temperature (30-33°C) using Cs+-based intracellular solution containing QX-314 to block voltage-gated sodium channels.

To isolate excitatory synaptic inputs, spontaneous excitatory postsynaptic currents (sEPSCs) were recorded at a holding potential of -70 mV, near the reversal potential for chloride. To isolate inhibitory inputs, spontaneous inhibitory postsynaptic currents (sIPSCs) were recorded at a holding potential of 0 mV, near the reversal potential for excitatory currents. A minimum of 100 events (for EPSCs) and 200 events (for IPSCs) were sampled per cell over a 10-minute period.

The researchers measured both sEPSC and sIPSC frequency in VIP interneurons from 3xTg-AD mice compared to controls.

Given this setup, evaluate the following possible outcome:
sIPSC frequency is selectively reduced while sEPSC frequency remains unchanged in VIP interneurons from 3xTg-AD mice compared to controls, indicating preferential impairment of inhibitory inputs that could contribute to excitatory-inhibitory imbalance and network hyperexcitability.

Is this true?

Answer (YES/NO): NO